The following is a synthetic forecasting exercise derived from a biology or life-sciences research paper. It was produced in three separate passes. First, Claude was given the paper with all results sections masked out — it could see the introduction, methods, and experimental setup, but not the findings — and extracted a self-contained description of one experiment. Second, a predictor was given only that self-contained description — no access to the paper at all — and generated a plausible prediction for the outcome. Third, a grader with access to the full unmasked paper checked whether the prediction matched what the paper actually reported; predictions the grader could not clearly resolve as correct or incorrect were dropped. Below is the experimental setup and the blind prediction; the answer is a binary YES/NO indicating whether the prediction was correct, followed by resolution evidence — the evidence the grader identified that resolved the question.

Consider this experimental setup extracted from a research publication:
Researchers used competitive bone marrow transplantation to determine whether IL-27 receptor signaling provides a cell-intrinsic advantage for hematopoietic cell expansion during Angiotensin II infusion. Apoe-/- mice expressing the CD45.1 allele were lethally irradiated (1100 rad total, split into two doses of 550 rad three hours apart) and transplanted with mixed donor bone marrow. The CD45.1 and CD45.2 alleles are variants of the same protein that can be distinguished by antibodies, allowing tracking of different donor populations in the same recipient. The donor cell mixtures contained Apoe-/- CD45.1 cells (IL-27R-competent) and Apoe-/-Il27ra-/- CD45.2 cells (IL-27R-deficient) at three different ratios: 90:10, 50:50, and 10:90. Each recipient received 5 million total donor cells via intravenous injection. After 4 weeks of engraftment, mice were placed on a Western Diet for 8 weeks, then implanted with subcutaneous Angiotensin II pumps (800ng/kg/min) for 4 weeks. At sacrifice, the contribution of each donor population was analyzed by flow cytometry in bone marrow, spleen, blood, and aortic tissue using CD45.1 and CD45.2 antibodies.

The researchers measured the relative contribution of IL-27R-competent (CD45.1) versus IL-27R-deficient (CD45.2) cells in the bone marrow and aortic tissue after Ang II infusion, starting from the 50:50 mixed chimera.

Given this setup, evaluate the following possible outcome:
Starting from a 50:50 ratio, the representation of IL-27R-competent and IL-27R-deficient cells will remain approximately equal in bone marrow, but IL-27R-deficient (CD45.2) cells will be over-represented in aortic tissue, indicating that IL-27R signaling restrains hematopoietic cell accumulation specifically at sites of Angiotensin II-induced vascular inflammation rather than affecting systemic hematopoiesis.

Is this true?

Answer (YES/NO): NO